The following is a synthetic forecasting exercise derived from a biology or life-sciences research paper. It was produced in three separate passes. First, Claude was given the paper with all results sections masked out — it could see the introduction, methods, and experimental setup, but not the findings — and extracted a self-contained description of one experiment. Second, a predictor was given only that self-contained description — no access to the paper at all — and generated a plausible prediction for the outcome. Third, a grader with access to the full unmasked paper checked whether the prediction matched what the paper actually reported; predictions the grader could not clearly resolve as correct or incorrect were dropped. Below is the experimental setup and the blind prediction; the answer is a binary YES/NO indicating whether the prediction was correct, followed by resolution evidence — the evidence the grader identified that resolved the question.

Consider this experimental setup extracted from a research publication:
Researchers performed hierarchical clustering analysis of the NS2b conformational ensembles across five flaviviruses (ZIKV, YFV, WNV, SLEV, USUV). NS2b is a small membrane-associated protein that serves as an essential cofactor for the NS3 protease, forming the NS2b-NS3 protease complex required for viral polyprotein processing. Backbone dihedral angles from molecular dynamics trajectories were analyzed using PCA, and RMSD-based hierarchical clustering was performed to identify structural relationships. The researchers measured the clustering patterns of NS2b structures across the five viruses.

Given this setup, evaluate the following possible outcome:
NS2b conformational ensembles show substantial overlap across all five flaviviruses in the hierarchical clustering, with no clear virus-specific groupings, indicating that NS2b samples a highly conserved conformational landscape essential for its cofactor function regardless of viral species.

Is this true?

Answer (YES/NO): NO